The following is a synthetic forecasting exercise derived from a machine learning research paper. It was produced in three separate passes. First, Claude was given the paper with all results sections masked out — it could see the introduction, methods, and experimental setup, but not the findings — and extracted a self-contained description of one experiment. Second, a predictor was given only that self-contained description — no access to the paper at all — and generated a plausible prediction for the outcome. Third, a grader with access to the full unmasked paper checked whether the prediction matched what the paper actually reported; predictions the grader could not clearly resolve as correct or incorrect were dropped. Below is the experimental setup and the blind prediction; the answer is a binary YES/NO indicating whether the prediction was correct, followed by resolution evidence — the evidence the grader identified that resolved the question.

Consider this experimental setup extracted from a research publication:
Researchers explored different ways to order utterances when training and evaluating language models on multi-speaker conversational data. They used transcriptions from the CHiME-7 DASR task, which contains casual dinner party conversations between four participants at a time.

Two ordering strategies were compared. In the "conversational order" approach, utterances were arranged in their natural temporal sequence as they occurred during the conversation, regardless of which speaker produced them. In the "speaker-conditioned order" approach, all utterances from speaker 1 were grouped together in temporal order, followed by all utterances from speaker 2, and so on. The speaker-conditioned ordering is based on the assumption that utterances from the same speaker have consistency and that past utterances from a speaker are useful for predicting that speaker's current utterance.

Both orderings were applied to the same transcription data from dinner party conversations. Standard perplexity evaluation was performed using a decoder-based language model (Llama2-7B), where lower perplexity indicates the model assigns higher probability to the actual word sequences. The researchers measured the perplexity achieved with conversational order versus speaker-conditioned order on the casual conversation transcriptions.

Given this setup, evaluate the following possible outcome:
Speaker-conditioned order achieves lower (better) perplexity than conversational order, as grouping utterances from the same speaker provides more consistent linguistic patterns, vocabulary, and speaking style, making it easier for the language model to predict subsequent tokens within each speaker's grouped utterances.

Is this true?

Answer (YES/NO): NO